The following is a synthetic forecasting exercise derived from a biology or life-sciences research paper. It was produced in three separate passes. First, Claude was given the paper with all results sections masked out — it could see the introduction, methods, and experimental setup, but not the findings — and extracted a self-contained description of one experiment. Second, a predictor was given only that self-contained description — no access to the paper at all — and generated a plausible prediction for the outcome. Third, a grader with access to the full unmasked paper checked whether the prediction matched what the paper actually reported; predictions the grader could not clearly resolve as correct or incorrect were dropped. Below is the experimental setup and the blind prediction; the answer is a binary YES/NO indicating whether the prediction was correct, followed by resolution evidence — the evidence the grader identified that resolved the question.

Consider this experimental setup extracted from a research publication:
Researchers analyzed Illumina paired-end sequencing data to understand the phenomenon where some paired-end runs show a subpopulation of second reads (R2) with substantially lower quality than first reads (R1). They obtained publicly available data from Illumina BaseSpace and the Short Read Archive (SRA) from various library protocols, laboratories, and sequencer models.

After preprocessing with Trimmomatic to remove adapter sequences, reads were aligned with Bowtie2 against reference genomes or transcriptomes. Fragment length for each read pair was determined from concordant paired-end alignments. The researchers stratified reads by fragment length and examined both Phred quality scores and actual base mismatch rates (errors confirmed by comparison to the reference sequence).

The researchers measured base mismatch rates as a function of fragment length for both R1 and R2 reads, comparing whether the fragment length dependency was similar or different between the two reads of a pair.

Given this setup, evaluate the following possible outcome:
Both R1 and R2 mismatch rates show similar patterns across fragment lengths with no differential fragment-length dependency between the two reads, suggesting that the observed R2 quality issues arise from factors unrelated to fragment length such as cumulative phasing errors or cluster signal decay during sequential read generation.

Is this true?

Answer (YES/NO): NO